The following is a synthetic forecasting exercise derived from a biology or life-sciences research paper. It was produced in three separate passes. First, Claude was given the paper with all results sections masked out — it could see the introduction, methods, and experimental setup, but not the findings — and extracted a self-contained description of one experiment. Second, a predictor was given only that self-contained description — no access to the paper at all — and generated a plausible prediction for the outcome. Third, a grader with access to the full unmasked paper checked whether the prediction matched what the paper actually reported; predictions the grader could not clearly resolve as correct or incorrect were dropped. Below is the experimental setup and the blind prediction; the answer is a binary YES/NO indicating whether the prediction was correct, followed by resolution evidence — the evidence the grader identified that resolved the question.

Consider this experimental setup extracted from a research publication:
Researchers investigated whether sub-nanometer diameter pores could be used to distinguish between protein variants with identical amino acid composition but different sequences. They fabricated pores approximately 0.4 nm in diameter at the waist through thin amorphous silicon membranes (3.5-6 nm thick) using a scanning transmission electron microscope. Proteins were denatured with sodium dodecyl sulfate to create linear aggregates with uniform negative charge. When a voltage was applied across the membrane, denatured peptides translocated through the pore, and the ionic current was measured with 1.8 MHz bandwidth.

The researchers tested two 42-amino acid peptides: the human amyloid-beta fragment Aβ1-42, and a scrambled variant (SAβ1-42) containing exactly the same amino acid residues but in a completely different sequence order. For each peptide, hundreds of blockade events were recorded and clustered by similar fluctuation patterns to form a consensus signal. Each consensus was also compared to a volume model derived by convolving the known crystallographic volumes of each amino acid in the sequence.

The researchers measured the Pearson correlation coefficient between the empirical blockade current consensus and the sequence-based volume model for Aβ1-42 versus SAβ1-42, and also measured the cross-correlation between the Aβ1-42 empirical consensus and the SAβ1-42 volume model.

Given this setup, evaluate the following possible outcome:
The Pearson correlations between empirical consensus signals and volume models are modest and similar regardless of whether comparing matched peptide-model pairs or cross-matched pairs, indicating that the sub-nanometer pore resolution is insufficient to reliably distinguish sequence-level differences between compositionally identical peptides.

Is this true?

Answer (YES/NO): NO